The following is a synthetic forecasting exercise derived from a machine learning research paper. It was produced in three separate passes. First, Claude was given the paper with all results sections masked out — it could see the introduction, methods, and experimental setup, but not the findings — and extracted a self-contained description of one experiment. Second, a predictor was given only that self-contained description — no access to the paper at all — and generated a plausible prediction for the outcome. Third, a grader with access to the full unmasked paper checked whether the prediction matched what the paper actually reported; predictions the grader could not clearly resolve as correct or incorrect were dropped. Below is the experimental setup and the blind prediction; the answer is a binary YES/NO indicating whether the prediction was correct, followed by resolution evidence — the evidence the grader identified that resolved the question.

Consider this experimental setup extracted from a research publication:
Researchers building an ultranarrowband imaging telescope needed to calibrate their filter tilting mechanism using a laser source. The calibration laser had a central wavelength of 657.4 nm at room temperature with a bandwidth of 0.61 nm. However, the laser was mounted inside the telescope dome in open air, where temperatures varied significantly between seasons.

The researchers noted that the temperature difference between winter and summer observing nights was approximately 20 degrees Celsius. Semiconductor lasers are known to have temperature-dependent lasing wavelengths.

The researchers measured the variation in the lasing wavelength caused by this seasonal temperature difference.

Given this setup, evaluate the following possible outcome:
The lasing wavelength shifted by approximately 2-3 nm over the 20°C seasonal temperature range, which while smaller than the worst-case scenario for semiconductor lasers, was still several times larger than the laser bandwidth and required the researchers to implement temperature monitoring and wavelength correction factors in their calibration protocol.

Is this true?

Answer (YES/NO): NO